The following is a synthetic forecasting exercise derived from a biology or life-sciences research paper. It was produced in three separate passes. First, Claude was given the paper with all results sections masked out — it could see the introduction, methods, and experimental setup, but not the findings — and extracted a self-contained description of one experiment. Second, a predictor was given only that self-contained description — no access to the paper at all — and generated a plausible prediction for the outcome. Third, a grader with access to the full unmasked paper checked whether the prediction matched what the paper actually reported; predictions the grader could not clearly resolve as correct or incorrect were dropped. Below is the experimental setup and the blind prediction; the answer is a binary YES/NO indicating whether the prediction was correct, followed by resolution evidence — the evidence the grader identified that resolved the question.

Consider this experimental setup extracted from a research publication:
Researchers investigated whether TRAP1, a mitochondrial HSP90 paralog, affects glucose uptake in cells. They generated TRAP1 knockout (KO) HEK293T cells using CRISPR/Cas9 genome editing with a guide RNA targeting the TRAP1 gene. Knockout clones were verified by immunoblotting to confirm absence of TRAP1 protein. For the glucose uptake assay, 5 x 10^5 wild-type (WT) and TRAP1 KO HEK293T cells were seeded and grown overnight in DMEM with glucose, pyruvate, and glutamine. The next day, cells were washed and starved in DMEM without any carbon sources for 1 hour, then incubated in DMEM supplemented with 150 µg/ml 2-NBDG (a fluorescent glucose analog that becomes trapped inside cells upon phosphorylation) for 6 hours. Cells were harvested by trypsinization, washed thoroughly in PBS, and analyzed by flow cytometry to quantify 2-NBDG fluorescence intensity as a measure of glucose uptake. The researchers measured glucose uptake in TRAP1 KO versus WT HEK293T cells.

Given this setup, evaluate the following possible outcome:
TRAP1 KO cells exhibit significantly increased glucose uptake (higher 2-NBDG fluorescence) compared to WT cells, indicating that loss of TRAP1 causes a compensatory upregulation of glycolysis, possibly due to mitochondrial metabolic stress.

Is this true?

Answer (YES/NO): NO